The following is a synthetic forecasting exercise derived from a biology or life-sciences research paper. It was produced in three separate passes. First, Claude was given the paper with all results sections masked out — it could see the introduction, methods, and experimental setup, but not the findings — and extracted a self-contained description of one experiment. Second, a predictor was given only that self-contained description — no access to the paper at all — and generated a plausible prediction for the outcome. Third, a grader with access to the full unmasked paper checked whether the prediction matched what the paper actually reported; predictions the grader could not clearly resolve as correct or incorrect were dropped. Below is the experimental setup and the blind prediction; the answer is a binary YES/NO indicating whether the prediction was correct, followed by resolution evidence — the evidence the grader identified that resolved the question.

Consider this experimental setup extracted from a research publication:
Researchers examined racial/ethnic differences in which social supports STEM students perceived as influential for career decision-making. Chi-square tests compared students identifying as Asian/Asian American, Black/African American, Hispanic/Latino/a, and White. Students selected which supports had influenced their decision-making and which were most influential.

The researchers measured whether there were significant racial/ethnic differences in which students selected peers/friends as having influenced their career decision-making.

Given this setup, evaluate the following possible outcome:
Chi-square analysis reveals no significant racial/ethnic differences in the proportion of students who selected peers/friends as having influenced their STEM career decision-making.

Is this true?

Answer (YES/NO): NO